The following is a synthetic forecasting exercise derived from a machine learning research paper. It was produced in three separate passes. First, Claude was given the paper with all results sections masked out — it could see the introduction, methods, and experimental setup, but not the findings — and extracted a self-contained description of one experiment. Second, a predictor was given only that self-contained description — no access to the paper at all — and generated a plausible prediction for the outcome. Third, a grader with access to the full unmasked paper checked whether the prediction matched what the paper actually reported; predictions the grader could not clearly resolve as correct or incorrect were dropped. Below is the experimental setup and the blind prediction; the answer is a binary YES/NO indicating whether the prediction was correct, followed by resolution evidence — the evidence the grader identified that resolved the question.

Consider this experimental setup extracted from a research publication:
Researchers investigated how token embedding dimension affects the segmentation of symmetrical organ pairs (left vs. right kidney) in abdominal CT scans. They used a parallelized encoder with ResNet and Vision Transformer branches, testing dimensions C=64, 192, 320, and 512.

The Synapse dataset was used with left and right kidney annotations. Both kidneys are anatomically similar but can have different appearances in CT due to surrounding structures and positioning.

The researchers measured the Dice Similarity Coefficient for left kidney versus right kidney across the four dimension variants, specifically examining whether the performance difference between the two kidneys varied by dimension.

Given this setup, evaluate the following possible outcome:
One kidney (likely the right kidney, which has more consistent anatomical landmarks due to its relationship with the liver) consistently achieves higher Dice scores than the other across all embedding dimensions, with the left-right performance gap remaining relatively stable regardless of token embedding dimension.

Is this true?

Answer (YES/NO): NO